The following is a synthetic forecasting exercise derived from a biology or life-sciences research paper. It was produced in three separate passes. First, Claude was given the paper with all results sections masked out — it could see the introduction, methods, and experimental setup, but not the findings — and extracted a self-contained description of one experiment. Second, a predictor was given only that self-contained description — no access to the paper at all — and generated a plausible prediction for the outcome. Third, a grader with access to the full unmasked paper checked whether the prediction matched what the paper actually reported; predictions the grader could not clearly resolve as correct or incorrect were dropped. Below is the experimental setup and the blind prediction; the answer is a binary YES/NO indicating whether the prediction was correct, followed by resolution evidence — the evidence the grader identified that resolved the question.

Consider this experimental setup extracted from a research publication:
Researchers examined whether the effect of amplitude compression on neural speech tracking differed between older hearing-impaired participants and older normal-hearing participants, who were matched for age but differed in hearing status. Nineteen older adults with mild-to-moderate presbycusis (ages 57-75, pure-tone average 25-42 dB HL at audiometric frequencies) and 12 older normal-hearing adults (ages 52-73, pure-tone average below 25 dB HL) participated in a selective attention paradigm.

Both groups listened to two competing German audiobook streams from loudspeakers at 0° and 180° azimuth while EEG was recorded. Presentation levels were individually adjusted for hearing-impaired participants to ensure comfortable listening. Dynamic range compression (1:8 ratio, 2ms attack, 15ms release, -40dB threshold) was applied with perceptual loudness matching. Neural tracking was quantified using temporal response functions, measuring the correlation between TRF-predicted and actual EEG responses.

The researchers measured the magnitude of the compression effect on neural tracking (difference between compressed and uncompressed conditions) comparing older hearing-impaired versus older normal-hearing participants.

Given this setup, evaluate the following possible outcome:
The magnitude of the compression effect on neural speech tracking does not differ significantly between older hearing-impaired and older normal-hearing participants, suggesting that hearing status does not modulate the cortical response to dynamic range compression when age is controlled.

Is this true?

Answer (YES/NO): NO